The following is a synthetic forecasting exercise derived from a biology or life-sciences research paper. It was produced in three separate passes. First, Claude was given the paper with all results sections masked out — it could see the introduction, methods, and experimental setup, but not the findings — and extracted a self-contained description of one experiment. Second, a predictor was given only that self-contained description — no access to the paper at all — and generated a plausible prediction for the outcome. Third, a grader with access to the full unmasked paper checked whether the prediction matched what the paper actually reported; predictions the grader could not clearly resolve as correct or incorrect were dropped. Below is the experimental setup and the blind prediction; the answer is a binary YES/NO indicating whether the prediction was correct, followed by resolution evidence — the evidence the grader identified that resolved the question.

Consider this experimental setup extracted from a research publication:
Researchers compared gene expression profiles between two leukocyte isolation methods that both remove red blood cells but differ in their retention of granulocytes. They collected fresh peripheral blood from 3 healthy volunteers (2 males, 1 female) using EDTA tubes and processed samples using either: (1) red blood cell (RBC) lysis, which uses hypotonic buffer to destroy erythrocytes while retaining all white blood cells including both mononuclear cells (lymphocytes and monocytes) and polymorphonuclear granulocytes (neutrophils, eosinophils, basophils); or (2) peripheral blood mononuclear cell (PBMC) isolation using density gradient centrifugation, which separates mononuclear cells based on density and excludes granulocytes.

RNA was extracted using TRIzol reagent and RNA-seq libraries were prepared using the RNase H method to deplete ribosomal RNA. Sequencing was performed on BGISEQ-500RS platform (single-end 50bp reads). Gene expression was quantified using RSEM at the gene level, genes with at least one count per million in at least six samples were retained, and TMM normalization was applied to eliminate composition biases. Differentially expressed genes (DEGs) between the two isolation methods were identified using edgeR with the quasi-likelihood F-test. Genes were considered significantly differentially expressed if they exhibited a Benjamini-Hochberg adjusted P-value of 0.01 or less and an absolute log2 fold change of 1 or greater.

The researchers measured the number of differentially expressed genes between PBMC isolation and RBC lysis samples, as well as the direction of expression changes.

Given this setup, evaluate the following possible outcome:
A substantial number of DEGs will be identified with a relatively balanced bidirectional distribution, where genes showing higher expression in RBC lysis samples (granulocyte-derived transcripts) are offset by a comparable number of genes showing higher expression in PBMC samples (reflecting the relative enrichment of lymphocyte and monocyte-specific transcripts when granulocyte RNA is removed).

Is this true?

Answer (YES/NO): NO